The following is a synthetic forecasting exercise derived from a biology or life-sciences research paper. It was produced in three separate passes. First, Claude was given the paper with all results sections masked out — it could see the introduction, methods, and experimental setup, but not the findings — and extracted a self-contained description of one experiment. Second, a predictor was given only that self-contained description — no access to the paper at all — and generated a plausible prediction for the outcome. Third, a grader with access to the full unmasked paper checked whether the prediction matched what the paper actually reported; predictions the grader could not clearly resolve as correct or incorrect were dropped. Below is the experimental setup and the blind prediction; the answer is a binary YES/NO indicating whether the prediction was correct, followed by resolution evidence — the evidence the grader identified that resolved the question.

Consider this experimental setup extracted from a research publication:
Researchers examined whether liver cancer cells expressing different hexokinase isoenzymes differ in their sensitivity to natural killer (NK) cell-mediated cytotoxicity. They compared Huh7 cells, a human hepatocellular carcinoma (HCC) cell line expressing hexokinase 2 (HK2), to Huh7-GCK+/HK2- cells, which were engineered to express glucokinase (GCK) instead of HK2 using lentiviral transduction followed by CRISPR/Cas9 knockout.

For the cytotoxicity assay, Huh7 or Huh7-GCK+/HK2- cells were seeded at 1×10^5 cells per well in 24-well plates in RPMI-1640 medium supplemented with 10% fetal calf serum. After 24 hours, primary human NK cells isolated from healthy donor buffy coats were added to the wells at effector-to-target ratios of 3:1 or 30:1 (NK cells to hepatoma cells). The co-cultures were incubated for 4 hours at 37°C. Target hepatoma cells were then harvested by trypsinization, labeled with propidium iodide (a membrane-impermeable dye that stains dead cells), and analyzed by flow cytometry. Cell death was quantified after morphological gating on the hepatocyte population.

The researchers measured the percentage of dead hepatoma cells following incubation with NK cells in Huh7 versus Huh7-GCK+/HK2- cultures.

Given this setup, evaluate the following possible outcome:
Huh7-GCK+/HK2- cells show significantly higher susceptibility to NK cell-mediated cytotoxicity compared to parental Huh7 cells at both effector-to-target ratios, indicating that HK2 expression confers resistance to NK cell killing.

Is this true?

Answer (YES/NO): YES